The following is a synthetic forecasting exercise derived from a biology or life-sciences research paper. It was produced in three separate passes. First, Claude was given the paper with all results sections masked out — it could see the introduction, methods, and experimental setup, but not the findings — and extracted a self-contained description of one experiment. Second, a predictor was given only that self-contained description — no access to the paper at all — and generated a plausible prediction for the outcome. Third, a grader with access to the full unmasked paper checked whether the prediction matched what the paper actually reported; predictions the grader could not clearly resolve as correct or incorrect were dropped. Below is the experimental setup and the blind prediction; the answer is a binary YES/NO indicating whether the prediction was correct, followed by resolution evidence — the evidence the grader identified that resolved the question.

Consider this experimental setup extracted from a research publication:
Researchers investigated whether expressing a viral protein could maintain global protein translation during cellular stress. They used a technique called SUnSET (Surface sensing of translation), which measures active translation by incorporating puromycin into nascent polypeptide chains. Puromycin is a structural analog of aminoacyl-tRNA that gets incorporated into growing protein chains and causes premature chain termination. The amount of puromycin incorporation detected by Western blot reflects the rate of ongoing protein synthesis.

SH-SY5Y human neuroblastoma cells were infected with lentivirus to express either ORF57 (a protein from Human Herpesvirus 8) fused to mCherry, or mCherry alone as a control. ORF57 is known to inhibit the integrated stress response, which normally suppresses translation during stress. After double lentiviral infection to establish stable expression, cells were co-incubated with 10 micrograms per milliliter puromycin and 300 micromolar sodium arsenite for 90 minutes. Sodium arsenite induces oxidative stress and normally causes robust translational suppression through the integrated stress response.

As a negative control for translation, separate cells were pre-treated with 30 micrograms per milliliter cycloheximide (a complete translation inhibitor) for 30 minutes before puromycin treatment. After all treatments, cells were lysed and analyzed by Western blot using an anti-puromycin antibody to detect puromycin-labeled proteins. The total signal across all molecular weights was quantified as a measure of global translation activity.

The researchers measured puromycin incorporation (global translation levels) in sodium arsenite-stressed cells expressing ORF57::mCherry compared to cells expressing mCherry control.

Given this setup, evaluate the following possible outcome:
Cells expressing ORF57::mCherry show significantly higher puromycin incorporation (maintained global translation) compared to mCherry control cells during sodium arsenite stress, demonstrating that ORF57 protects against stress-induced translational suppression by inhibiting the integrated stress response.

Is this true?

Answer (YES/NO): NO